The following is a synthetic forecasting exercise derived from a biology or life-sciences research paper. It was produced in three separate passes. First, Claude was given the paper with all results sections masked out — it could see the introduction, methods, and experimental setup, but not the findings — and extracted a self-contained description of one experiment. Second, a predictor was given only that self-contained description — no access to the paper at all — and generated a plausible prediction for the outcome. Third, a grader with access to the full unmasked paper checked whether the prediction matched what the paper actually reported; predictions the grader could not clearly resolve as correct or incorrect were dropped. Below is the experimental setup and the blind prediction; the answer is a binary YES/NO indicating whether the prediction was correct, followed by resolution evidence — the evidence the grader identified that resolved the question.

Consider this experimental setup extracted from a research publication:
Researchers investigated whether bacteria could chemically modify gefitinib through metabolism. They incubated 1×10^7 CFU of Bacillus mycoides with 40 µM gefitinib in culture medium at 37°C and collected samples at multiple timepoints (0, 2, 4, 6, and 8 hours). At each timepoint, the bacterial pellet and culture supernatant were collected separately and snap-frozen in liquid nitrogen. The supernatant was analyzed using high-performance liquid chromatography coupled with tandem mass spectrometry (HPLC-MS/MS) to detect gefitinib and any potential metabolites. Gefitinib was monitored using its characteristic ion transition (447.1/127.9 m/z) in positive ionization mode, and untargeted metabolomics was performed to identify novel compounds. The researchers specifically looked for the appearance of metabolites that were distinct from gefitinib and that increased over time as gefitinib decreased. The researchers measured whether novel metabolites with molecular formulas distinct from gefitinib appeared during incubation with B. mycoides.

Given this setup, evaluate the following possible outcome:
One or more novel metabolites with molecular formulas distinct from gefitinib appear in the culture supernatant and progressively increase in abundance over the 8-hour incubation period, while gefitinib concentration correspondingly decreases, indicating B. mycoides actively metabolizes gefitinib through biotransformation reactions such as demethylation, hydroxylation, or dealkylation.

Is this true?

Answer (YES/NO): YES